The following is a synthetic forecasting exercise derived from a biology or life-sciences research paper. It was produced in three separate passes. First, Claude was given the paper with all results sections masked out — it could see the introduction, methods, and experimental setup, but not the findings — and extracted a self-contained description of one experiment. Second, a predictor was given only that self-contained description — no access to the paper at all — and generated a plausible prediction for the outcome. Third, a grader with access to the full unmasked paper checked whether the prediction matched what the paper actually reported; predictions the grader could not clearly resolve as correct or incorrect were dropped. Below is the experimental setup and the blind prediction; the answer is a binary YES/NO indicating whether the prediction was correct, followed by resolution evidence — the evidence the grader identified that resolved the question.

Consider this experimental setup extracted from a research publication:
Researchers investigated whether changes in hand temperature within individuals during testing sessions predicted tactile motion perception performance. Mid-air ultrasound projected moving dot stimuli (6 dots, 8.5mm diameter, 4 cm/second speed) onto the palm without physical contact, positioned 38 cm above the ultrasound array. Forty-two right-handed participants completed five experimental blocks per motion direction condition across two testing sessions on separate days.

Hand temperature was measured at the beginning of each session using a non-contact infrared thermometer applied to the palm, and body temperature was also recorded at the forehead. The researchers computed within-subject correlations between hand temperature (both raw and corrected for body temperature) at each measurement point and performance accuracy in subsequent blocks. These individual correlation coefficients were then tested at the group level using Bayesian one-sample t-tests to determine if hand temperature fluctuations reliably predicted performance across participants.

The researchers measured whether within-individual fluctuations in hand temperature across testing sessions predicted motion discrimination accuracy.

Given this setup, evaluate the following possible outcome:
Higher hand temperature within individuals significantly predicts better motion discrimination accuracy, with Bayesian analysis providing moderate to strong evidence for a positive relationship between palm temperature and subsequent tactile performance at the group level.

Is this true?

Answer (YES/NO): NO